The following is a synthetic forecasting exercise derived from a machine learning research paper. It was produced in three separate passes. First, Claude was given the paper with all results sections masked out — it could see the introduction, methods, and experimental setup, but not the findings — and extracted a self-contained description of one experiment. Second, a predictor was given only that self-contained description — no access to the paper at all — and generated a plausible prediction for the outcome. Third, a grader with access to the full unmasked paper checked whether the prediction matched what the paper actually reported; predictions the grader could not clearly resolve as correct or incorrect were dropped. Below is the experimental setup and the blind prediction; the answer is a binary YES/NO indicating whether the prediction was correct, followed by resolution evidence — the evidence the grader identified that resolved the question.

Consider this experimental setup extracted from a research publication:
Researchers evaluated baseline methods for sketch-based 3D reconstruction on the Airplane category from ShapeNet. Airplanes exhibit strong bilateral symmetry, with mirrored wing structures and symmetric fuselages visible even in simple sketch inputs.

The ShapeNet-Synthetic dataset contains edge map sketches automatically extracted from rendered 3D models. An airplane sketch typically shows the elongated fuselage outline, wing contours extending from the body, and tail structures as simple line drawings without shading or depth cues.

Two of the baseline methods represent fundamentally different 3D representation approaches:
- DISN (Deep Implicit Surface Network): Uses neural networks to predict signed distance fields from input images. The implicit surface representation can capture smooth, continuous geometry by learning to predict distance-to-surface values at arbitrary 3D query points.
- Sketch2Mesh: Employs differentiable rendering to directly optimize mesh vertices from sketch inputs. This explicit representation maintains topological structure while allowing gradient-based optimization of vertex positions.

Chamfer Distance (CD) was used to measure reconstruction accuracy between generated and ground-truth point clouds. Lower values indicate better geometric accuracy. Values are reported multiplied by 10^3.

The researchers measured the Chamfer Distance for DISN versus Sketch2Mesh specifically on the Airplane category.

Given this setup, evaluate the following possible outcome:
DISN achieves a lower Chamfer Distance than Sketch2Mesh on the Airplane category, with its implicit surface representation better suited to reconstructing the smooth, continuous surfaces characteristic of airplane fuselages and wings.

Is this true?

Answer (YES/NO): NO